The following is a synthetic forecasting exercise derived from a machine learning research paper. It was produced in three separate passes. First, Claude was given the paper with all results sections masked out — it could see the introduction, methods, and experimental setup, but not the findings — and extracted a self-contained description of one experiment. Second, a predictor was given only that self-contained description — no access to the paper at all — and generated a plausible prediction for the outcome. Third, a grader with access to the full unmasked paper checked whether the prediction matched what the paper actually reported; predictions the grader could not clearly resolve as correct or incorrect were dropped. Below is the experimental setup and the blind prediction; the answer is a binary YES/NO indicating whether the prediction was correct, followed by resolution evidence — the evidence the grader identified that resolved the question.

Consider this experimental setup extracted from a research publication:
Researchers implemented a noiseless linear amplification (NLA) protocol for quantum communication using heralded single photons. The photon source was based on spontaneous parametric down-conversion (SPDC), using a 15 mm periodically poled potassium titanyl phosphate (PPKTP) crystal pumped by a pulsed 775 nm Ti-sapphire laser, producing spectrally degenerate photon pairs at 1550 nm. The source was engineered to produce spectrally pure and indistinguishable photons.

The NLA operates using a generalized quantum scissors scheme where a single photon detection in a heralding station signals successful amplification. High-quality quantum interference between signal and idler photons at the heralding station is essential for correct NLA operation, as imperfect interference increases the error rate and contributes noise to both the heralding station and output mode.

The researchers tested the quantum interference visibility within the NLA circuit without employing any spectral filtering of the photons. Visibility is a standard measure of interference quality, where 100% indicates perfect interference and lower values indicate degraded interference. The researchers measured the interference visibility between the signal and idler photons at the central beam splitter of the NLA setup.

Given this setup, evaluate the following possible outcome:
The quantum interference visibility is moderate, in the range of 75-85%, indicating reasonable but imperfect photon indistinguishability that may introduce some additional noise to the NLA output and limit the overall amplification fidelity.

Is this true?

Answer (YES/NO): NO